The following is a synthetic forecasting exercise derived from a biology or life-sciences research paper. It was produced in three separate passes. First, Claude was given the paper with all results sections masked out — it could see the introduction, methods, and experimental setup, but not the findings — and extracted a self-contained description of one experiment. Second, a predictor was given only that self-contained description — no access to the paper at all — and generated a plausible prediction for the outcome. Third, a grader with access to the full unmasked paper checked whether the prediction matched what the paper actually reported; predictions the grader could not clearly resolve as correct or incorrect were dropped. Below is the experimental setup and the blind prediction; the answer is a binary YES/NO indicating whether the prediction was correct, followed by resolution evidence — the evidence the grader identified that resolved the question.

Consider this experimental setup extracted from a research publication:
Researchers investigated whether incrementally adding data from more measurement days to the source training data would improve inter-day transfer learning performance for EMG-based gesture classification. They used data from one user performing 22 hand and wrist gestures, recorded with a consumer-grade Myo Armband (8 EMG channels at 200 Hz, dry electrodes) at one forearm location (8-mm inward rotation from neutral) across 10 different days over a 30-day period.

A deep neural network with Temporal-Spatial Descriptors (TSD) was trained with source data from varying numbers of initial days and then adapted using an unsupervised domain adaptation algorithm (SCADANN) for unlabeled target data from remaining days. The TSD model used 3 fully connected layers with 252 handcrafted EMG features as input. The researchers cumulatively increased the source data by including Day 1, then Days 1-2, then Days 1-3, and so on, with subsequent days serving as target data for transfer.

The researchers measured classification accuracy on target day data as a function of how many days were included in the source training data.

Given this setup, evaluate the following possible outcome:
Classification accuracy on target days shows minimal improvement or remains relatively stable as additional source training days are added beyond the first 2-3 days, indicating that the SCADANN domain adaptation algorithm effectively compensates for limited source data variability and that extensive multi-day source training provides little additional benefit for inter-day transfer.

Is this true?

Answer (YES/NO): NO